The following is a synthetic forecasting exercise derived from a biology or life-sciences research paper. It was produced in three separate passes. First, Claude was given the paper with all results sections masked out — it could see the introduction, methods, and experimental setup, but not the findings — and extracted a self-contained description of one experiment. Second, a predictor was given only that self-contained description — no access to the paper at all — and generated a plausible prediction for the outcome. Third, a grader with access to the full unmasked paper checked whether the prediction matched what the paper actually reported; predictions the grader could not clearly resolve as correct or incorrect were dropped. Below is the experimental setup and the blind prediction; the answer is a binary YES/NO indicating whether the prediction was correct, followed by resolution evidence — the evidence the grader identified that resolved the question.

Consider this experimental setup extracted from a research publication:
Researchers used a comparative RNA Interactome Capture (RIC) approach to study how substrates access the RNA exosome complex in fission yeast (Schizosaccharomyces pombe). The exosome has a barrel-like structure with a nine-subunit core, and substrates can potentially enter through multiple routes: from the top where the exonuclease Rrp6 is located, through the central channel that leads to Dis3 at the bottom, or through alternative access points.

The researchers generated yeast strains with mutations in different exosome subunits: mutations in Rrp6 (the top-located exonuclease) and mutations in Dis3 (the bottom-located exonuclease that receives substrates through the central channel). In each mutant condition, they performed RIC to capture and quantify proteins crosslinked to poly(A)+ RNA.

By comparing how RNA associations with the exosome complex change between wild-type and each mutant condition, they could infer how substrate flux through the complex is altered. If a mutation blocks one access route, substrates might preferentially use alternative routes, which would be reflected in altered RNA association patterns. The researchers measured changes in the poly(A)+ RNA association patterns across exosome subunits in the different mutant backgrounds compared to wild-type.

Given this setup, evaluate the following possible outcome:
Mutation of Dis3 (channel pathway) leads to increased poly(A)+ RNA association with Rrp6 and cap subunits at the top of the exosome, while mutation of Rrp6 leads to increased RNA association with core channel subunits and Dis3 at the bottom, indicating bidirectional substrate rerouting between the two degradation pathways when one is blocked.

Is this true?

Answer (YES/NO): NO